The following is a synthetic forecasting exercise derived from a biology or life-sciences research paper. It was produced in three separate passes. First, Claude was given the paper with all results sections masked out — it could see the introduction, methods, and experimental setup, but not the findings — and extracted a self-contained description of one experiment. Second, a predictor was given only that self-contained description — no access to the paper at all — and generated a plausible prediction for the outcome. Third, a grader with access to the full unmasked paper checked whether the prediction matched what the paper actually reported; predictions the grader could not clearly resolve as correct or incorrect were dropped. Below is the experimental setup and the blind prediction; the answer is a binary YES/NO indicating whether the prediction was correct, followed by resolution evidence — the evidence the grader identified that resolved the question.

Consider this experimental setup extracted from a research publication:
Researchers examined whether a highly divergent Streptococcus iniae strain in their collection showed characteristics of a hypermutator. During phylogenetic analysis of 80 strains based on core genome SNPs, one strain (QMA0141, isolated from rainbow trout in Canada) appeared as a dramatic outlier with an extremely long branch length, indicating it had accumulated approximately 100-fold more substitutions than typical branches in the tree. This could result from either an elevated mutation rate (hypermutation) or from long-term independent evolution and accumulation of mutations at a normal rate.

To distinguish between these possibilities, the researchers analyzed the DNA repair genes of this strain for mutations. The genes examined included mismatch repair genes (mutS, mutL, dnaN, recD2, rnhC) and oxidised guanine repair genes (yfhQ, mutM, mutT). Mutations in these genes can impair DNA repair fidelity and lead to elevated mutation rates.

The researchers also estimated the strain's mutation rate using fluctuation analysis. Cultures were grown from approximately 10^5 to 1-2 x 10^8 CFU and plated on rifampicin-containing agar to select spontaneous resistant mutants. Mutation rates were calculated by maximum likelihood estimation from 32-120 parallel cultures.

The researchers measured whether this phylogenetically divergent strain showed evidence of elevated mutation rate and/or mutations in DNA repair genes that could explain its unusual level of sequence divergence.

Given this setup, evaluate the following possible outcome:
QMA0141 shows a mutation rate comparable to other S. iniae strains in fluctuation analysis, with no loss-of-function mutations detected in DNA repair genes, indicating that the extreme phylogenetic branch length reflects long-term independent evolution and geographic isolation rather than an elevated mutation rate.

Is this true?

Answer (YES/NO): NO